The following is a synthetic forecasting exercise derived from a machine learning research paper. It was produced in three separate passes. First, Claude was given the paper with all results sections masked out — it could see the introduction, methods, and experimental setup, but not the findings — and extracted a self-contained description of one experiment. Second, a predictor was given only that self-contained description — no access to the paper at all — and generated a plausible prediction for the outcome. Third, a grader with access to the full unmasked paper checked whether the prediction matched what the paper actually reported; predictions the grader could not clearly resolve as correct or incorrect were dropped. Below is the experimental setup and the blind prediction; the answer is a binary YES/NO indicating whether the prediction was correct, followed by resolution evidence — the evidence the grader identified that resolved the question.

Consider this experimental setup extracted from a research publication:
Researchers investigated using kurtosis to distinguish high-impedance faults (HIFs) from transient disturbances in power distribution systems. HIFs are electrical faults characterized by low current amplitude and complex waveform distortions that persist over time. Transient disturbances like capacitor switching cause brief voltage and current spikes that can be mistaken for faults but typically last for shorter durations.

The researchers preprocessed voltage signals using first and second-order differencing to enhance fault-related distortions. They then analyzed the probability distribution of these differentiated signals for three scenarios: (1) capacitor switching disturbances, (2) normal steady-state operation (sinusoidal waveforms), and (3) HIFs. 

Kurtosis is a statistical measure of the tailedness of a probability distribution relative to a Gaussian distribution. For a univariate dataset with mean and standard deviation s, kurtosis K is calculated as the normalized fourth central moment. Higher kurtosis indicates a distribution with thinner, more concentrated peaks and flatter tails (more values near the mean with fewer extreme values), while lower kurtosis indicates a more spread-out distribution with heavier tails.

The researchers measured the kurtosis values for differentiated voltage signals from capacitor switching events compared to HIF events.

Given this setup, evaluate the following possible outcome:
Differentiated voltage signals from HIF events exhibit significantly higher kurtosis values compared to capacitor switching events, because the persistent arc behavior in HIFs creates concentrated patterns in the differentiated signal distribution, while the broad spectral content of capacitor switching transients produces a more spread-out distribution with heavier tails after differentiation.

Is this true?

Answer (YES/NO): NO